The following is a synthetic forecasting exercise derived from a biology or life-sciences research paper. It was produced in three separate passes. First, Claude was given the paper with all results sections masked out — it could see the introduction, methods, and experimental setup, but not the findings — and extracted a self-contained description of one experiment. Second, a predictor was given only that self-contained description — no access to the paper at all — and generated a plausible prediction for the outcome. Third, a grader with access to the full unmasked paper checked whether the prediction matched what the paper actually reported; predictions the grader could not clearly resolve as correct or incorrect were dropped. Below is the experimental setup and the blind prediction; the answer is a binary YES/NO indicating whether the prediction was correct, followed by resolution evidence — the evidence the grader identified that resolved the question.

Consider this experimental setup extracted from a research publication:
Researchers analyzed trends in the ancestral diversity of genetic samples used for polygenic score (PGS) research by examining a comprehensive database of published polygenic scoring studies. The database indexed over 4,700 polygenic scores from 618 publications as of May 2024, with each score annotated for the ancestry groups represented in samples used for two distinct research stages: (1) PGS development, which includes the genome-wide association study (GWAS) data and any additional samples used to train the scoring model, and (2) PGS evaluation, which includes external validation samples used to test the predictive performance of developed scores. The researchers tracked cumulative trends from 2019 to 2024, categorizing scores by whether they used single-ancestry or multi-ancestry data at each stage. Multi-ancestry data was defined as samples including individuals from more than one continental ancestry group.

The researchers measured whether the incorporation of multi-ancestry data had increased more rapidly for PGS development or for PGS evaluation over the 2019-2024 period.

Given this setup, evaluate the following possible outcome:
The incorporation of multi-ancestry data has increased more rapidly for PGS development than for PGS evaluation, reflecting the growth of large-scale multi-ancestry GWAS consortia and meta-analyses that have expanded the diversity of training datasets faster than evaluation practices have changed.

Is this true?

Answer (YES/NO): NO